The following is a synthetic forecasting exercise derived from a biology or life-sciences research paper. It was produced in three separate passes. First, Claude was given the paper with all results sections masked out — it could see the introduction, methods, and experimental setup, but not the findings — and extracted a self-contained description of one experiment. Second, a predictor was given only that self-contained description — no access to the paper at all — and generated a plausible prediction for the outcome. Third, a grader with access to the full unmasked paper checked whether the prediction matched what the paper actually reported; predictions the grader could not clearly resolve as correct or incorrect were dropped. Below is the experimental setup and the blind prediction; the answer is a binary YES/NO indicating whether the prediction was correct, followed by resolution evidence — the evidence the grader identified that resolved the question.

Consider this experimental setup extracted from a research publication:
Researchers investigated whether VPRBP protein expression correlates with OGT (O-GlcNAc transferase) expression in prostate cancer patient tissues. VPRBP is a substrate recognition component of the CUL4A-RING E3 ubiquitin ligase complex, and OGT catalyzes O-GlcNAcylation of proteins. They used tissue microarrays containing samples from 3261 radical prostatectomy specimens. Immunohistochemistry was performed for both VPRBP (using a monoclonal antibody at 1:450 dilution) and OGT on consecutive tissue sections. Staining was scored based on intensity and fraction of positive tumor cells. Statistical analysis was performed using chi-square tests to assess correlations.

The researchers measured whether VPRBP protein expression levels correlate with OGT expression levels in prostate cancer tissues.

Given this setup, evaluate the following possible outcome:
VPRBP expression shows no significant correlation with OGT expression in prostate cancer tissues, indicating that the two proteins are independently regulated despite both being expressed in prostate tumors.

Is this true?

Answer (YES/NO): NO